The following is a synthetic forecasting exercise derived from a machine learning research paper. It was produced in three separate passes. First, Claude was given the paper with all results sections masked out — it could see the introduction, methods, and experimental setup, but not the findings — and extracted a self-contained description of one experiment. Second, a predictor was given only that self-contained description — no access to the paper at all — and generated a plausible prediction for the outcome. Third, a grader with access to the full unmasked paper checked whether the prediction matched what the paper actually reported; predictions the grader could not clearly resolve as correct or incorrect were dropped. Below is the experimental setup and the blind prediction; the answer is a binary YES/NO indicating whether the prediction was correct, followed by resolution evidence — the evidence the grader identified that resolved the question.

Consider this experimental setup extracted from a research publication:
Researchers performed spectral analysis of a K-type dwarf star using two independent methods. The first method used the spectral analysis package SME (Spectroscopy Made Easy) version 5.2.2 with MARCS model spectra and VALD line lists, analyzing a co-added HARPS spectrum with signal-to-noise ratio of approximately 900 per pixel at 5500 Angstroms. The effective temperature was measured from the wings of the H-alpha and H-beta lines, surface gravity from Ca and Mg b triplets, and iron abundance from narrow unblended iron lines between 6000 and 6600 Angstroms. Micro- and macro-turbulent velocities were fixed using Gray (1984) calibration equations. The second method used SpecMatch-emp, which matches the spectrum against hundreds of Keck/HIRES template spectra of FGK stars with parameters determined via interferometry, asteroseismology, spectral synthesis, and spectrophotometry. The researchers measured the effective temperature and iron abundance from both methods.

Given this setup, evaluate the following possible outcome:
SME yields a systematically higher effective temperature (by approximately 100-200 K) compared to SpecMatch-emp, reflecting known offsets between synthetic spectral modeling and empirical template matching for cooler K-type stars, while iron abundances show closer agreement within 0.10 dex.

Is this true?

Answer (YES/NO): NO